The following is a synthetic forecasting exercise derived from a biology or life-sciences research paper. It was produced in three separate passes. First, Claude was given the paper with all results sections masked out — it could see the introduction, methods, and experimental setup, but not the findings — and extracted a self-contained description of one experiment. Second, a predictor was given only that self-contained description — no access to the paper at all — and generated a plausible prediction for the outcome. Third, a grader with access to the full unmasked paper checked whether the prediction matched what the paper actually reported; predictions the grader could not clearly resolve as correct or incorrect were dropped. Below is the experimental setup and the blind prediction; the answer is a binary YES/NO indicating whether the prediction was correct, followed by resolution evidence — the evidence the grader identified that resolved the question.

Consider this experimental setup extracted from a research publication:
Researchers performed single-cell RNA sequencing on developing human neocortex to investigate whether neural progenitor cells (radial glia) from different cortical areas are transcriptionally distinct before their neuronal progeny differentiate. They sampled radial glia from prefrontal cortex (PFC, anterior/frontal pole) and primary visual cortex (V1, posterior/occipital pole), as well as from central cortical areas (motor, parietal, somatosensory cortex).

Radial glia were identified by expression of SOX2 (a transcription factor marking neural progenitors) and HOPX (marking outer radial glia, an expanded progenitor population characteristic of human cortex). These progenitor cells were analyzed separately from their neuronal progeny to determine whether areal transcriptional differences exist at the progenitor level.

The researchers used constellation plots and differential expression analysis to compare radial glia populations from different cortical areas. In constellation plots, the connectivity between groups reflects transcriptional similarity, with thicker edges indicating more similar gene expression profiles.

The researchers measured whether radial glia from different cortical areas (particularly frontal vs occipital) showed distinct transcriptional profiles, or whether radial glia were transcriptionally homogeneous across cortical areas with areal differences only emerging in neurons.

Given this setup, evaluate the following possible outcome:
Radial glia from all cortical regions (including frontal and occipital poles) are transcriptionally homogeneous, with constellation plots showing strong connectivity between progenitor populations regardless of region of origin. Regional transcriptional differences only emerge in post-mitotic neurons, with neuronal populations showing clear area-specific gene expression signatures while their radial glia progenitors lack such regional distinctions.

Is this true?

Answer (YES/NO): NO